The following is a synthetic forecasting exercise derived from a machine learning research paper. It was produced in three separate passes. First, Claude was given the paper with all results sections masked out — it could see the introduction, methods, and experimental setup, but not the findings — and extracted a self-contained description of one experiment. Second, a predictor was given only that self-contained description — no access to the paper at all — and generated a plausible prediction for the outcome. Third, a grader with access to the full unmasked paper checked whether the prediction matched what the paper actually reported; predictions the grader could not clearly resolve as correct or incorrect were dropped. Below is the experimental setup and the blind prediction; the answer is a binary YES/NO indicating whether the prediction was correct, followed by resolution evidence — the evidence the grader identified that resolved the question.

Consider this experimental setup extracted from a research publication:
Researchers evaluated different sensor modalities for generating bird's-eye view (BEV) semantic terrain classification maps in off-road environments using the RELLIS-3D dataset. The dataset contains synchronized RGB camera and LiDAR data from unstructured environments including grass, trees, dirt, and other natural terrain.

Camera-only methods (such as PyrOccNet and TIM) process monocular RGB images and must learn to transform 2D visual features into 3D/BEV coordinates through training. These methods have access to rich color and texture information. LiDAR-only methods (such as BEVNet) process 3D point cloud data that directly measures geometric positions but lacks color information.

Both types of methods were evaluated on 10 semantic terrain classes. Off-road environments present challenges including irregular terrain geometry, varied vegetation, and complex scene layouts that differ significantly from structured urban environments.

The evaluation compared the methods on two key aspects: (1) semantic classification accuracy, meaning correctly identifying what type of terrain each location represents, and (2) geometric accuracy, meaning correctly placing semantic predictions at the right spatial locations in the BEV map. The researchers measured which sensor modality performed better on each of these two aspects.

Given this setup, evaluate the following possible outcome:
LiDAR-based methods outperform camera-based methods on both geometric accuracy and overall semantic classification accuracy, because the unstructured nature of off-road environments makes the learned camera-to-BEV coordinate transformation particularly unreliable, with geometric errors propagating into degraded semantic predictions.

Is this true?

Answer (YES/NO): NO